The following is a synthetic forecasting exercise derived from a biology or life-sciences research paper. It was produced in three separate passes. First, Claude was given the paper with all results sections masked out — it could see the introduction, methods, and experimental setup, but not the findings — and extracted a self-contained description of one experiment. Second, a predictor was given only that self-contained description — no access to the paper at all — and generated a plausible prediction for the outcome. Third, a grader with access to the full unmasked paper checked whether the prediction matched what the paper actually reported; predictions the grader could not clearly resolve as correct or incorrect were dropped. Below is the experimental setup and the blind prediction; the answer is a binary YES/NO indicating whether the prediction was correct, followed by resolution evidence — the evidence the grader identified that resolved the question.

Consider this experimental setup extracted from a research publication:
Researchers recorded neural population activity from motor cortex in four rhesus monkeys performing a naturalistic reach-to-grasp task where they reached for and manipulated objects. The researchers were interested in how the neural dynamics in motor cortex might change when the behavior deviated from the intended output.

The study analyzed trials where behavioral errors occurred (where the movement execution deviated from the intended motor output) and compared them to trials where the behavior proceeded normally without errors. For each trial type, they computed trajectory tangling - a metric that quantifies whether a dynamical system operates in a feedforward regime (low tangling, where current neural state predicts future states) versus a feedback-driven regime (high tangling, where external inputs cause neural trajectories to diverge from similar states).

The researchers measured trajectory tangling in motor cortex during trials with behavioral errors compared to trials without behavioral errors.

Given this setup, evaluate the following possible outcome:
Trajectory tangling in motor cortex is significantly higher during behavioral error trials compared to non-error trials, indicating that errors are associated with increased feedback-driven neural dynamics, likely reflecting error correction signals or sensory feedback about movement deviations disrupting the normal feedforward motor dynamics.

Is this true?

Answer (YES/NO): YES